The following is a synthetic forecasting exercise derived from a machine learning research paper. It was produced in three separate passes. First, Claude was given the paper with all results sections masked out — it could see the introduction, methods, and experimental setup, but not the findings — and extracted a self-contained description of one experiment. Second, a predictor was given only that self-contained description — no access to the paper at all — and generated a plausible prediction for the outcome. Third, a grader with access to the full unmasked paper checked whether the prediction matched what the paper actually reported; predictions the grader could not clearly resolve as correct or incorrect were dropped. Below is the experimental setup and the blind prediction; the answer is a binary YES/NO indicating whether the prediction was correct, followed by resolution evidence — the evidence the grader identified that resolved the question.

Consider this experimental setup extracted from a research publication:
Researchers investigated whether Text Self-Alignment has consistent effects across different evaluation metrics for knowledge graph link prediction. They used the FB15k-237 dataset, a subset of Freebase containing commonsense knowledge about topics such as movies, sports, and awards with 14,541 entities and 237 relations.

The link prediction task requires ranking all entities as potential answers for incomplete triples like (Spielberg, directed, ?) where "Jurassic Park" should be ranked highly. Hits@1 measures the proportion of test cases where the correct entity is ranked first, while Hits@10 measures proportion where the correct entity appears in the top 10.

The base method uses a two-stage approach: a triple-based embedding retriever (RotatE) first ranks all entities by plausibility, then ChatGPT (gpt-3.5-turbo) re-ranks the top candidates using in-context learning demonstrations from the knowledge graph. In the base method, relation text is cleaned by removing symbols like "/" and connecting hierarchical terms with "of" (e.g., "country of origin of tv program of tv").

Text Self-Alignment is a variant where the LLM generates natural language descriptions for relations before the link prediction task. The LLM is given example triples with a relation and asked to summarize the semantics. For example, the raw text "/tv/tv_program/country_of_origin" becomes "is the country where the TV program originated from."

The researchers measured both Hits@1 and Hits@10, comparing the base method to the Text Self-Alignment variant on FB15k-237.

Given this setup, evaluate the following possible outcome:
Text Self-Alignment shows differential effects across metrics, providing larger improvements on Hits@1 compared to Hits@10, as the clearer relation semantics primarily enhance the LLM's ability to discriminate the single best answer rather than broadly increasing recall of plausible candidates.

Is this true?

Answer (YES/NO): NO